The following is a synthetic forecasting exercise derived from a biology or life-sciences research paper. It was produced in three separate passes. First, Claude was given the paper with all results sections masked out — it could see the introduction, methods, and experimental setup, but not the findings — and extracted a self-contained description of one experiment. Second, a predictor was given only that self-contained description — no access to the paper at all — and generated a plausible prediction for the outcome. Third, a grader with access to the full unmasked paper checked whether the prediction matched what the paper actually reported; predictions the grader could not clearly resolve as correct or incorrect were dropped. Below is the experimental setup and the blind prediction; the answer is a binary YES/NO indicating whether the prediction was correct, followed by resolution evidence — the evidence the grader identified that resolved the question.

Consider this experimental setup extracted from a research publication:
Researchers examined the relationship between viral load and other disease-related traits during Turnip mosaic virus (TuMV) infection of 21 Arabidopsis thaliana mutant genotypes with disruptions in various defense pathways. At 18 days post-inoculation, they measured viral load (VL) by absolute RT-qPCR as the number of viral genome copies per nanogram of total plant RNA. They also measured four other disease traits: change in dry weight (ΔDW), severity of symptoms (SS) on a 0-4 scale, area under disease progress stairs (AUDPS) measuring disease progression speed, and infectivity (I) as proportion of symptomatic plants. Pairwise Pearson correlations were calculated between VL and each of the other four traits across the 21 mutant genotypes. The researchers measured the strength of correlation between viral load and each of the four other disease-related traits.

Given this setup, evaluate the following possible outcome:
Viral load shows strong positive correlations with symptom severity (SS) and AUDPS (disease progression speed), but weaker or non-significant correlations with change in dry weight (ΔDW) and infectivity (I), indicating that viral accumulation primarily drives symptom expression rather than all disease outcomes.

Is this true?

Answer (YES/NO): NO